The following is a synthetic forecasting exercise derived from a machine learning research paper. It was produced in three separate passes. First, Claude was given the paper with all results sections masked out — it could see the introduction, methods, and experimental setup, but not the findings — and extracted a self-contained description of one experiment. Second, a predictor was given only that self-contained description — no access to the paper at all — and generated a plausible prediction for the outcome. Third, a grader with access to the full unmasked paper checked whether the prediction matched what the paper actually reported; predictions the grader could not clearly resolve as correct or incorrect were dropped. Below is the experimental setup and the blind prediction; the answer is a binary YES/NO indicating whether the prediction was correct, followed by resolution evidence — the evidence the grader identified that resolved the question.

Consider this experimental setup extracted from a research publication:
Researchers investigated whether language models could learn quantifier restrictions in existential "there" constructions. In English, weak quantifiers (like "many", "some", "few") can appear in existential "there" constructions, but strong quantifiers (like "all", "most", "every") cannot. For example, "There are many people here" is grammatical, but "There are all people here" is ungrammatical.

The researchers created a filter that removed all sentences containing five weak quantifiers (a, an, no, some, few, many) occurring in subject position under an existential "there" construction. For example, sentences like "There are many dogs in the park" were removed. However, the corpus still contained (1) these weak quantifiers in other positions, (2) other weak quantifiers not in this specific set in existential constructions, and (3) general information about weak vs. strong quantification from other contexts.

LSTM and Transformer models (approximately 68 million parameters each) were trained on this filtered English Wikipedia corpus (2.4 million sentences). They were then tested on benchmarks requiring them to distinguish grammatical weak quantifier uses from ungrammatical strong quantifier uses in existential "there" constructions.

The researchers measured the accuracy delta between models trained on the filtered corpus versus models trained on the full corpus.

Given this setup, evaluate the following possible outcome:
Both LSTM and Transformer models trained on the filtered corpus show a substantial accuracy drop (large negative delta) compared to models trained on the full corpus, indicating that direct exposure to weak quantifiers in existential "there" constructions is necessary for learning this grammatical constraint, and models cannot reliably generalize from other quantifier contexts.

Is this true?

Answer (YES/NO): NO